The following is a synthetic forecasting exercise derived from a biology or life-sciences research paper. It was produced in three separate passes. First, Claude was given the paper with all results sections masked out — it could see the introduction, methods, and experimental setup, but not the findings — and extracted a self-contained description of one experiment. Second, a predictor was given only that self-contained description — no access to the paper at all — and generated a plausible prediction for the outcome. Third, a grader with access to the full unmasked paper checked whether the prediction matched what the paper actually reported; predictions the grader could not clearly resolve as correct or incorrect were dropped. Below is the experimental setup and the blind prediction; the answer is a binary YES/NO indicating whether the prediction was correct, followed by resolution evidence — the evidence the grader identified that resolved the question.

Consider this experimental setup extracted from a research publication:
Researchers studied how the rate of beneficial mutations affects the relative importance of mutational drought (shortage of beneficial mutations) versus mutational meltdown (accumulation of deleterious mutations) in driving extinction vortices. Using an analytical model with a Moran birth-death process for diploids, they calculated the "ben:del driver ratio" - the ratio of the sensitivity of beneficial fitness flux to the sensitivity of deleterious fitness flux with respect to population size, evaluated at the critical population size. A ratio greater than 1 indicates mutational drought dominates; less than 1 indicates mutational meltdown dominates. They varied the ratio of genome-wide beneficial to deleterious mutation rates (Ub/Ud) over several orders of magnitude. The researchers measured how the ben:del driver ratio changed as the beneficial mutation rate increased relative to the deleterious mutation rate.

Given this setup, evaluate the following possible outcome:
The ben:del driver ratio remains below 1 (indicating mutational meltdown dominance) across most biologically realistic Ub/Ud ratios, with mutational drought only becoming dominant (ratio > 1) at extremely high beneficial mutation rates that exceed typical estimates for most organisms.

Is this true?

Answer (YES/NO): NO